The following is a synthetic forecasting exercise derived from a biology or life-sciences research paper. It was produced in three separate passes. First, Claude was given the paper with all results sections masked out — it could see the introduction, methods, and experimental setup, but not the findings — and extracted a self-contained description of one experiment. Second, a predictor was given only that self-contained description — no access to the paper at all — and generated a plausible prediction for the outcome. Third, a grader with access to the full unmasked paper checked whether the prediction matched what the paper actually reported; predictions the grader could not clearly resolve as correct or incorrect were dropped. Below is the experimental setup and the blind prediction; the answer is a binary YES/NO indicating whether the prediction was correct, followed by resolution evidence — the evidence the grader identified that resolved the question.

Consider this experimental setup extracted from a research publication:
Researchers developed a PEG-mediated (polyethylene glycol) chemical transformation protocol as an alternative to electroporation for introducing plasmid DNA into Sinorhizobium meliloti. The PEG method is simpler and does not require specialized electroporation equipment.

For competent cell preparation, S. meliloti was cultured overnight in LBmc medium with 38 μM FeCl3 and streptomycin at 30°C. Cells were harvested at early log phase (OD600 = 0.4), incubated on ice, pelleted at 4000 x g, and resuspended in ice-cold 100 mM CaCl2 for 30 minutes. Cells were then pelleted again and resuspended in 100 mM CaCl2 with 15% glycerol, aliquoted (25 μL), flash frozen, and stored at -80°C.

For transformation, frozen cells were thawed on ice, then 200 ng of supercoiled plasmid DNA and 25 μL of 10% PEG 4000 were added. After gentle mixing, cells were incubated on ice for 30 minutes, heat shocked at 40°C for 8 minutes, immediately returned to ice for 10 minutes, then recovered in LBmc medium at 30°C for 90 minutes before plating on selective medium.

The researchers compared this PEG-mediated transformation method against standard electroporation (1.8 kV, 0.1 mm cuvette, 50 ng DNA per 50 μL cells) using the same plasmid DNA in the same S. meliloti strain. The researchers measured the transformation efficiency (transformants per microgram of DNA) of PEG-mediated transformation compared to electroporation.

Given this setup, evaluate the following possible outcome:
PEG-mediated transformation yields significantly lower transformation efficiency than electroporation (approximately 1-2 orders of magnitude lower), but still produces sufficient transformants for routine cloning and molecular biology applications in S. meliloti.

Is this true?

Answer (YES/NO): YES